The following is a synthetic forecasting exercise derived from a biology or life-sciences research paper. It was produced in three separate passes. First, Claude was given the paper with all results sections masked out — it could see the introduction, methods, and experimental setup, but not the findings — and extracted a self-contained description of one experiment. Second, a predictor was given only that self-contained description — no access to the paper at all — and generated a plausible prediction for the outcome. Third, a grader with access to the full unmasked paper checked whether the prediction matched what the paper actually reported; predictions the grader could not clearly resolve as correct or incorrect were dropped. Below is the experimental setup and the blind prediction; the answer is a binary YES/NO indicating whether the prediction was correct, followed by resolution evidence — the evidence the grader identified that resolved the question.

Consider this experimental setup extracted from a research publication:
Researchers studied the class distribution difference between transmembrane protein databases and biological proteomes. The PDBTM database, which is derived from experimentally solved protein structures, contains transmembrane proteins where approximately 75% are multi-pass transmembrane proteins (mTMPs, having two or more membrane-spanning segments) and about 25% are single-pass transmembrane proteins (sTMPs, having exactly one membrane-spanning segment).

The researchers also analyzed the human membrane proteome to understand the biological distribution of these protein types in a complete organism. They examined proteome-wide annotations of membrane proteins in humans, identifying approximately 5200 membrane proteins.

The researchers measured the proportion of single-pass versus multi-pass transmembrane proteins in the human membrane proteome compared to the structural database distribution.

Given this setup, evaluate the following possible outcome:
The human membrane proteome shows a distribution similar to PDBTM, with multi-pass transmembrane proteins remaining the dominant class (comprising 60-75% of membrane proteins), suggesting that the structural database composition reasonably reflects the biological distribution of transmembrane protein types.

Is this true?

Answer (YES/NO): NO